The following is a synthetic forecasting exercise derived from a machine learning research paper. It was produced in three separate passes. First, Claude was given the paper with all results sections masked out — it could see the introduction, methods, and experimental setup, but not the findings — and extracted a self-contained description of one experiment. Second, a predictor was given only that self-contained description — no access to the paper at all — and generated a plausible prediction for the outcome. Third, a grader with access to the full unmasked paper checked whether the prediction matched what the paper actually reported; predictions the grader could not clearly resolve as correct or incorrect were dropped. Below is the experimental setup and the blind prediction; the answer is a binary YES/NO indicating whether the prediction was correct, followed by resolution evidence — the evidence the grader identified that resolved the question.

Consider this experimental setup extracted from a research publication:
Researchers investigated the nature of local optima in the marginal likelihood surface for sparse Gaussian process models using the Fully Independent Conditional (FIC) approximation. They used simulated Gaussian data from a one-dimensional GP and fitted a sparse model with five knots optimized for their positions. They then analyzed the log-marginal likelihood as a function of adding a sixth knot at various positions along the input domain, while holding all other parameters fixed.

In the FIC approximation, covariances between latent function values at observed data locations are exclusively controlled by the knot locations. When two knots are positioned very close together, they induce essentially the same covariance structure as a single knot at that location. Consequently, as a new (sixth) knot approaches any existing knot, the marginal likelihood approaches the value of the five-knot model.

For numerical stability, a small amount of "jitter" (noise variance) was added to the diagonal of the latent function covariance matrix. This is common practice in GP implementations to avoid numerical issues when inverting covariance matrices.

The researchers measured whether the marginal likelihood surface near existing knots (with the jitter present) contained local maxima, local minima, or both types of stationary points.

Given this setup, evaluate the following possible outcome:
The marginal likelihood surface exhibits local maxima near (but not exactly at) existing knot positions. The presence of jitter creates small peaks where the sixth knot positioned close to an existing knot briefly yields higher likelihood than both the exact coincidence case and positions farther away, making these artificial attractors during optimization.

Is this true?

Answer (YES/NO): NO